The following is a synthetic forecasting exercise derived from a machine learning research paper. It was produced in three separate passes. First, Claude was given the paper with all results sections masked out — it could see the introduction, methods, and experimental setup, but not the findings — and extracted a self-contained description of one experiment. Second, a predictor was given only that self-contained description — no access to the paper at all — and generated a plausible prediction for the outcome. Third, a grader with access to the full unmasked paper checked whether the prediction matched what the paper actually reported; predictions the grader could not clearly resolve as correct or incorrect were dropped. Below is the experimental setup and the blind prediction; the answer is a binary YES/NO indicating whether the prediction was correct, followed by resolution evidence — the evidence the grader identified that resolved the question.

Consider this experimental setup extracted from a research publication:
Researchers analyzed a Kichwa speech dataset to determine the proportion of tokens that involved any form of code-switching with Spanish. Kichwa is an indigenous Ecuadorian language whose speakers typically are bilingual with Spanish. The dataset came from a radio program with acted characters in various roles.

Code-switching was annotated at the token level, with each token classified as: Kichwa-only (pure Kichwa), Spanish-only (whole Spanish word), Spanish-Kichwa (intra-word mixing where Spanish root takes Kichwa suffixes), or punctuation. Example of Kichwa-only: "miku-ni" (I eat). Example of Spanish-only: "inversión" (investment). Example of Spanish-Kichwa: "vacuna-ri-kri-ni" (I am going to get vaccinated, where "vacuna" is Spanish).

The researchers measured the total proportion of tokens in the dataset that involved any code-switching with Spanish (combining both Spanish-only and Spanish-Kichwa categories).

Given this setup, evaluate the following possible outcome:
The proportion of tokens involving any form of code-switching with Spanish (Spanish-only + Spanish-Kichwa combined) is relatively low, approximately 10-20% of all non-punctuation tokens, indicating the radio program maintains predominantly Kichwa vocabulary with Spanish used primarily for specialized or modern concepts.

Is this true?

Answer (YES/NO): YES